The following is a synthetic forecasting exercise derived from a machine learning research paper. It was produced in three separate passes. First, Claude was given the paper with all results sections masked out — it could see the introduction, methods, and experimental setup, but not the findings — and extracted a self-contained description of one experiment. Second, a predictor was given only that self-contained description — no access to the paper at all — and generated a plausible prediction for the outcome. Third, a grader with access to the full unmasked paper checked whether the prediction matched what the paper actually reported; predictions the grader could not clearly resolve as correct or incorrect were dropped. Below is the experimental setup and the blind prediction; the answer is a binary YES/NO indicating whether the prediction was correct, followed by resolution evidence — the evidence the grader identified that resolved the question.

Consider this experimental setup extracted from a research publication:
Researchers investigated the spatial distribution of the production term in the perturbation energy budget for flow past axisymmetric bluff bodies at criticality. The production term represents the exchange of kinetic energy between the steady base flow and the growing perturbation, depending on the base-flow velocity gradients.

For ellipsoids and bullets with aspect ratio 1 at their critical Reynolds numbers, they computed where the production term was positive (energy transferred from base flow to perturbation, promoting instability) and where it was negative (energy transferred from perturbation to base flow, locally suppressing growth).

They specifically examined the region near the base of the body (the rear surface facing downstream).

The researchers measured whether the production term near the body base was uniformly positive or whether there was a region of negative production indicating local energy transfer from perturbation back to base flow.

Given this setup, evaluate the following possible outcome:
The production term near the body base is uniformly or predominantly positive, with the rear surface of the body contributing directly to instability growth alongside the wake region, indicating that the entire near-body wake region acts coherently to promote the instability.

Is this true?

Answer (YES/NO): NO